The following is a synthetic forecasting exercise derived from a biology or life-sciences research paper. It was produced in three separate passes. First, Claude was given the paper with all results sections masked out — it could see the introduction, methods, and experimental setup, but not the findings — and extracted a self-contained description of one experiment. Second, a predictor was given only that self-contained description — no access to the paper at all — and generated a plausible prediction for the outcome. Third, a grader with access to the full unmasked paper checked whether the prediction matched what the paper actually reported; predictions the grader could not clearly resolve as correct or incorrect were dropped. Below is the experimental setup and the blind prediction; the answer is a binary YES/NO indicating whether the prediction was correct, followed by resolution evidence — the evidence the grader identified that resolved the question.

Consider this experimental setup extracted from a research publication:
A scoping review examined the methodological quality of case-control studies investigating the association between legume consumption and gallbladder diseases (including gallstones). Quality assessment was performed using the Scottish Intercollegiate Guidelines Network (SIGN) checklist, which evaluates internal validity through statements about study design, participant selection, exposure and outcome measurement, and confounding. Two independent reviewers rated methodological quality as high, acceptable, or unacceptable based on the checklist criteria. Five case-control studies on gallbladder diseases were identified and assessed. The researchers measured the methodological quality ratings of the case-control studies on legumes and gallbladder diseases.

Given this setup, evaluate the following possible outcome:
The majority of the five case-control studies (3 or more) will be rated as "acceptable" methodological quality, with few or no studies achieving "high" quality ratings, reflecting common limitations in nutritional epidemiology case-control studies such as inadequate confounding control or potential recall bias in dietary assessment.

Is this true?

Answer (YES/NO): NO